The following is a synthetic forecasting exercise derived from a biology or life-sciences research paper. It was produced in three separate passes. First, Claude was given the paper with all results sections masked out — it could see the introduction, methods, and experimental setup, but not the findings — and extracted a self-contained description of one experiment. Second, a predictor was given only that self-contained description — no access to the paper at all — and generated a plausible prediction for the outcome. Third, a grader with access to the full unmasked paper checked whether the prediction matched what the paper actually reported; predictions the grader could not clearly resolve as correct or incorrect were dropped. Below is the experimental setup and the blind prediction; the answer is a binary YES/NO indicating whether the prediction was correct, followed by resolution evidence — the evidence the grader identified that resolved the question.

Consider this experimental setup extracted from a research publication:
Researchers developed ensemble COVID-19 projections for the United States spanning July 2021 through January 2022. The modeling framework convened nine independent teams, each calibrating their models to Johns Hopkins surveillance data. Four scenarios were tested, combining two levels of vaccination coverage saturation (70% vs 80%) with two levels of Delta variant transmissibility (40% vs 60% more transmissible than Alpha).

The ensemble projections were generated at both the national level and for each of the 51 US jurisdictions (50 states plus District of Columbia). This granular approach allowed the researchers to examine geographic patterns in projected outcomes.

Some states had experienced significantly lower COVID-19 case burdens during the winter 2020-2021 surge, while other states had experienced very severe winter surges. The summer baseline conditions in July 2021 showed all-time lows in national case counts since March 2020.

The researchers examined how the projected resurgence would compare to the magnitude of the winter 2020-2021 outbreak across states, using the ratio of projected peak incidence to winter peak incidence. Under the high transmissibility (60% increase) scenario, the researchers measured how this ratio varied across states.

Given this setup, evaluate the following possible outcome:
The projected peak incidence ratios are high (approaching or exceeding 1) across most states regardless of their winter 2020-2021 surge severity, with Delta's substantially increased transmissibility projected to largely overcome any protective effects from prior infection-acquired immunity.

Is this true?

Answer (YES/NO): NO